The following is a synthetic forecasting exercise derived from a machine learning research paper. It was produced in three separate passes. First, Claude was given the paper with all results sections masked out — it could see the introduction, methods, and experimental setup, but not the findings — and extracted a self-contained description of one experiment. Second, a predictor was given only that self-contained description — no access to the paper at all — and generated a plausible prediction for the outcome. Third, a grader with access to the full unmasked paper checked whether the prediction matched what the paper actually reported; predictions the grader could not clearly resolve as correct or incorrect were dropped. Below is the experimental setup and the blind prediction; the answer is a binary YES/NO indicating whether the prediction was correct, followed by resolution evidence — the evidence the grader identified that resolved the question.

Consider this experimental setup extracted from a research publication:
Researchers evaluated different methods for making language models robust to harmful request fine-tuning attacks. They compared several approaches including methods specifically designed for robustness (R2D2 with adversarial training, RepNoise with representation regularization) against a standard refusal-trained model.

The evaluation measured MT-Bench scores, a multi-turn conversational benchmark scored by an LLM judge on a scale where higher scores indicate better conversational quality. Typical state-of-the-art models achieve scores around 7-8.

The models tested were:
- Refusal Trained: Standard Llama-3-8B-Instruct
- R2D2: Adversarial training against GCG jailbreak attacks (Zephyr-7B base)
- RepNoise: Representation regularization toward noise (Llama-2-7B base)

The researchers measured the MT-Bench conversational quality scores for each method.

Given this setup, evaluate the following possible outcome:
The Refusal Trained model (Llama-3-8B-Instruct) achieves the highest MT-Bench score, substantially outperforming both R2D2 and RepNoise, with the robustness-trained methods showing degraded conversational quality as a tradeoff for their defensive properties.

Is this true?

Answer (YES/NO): YES